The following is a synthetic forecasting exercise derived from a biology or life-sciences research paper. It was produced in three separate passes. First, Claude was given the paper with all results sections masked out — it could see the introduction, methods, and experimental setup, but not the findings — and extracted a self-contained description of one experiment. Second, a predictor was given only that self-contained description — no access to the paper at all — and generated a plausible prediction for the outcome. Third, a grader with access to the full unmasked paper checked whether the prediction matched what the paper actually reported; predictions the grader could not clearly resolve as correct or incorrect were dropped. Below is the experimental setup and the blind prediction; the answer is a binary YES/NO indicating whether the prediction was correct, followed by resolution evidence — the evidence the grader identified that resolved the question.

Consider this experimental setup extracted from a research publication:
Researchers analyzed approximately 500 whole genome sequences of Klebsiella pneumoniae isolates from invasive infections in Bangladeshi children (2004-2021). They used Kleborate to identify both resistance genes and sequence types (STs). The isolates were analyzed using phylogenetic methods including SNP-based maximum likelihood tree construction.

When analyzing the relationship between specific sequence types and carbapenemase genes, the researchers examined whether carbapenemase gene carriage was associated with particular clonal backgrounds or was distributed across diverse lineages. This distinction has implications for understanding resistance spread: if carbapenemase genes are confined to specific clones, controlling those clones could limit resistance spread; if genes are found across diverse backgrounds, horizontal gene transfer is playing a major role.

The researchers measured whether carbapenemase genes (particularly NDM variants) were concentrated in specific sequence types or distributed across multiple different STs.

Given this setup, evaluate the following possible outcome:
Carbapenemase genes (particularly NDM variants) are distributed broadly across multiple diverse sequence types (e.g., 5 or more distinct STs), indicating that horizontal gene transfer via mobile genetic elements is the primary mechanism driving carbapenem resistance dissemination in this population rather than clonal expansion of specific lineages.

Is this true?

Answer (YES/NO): YES